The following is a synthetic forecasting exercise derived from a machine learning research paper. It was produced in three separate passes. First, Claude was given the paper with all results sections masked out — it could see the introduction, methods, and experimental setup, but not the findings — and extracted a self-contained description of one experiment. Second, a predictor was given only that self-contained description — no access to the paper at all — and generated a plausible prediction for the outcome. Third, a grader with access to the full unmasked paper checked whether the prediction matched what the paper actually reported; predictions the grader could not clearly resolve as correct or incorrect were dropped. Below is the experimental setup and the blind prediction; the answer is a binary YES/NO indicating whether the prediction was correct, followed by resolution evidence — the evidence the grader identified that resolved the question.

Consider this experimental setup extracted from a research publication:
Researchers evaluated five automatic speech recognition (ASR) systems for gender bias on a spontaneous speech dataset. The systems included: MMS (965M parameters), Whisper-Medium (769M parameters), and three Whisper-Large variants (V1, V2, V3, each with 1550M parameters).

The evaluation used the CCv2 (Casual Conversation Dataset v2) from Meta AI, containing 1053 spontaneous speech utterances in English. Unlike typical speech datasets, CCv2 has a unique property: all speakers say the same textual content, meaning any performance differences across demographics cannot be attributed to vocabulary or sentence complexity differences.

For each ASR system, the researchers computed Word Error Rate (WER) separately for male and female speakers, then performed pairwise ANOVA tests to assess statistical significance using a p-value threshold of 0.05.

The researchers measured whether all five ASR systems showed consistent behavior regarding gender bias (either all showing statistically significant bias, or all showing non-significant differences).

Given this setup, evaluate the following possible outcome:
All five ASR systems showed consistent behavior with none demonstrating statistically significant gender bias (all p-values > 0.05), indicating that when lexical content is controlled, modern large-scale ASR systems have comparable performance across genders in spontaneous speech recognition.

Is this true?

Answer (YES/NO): NO